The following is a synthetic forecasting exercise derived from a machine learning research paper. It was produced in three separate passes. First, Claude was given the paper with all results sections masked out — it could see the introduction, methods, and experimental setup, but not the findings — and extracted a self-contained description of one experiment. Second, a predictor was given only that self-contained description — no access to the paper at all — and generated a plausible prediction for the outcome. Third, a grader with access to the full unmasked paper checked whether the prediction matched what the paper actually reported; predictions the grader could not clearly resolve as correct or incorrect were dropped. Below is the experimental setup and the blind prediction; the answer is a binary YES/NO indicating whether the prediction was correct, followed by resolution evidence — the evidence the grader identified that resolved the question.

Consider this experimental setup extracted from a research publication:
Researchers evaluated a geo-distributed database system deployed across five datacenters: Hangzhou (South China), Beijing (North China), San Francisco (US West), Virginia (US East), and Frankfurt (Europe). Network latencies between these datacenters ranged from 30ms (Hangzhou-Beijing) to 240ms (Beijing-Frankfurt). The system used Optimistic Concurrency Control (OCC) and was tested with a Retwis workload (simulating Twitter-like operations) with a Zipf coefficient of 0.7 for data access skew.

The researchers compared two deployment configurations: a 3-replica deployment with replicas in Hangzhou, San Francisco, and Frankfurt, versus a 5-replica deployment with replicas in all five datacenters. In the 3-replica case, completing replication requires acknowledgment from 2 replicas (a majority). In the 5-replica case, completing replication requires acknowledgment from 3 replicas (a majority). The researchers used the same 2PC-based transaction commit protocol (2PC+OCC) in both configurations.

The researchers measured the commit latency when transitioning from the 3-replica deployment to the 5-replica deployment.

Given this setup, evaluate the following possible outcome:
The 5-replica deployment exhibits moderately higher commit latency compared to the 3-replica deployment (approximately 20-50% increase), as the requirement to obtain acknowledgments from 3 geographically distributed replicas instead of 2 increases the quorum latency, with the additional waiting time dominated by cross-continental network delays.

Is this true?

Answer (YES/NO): NO